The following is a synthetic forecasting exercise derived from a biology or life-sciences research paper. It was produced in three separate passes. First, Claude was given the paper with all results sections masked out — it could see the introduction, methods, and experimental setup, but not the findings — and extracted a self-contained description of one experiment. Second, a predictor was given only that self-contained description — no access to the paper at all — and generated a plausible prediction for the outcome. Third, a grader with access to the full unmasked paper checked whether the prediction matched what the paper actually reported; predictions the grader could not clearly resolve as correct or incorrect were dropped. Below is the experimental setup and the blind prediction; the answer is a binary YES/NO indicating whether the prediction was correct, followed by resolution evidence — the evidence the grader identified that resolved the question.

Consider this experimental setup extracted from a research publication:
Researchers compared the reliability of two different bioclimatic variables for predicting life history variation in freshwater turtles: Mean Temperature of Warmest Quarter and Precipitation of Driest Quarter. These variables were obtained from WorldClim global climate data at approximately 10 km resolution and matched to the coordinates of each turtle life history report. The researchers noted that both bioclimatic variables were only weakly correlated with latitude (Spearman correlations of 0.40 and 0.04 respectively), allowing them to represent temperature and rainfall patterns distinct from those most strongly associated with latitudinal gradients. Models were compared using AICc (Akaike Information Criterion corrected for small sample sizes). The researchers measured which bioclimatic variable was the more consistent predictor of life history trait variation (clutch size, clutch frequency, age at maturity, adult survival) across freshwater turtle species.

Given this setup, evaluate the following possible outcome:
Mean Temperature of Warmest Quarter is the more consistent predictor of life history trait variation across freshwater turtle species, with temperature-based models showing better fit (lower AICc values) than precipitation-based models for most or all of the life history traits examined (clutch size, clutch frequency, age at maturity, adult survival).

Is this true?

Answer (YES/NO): YES